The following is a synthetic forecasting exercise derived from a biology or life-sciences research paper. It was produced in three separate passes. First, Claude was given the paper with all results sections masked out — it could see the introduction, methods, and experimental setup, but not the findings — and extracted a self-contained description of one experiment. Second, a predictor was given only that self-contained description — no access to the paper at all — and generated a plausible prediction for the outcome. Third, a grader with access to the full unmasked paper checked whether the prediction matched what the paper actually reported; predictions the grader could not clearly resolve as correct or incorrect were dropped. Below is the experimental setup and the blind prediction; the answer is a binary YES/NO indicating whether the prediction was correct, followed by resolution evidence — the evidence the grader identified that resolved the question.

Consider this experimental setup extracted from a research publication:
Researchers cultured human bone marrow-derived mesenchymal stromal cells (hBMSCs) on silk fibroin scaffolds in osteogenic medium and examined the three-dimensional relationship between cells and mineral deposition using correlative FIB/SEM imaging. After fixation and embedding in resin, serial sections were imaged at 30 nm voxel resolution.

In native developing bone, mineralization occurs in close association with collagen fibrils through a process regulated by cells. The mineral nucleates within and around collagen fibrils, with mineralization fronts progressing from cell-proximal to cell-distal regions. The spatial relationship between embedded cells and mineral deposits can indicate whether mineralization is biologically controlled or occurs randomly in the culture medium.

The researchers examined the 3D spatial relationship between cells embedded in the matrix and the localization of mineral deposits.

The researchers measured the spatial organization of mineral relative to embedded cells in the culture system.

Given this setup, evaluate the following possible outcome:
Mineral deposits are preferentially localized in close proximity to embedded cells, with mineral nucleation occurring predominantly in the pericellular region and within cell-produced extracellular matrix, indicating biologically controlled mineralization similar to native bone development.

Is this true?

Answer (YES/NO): YES